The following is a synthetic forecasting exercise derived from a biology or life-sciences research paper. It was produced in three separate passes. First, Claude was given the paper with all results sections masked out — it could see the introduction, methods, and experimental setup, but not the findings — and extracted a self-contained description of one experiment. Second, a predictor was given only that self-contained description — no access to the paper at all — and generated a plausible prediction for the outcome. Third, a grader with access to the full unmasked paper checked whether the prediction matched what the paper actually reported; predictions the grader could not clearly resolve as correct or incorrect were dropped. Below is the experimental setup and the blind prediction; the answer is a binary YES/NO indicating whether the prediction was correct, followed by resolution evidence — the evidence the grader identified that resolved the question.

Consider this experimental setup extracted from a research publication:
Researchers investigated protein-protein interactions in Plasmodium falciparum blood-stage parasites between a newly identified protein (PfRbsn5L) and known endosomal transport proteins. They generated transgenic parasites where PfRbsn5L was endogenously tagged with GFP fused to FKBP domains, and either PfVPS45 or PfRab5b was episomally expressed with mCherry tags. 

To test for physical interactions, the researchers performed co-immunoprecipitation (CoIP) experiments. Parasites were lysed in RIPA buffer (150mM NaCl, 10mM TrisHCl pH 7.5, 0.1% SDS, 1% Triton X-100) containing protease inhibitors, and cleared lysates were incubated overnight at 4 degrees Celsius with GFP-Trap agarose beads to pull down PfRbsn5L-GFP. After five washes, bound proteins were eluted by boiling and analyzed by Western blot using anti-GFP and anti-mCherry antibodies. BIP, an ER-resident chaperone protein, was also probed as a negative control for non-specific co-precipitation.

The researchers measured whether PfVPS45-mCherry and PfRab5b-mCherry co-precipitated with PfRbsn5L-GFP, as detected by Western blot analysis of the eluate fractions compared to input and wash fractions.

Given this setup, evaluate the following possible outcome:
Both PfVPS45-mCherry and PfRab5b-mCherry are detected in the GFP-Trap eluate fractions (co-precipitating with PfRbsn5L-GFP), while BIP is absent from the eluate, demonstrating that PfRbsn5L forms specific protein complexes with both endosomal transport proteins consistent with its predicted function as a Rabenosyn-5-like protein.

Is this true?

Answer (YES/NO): YES